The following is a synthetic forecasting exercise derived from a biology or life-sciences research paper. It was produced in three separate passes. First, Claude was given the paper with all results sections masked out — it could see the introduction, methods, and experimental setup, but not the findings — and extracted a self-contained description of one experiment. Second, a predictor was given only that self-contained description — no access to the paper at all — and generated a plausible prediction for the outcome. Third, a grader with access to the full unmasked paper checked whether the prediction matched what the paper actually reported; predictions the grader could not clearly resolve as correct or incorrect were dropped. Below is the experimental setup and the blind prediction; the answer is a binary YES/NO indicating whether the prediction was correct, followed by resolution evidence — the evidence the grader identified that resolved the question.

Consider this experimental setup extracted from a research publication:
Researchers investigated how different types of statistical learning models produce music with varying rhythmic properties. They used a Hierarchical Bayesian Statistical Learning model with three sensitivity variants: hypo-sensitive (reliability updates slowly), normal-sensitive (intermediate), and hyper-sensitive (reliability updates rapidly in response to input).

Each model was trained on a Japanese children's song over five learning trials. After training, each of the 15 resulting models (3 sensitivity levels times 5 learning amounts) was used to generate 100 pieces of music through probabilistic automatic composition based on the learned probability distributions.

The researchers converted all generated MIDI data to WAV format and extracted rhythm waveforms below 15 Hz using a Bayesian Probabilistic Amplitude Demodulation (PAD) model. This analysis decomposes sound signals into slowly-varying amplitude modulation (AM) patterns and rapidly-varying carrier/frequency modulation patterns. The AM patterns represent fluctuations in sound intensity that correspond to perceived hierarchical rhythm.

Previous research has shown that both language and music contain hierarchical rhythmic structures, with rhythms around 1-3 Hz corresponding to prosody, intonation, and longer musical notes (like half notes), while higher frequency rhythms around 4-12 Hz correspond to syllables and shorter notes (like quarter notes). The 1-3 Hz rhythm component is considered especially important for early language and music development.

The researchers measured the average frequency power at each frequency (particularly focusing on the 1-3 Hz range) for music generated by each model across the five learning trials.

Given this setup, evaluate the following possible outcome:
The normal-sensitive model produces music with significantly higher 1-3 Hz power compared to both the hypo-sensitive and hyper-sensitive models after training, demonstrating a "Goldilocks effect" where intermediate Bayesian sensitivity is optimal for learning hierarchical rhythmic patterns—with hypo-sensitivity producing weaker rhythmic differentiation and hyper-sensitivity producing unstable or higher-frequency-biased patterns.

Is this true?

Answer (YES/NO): NO